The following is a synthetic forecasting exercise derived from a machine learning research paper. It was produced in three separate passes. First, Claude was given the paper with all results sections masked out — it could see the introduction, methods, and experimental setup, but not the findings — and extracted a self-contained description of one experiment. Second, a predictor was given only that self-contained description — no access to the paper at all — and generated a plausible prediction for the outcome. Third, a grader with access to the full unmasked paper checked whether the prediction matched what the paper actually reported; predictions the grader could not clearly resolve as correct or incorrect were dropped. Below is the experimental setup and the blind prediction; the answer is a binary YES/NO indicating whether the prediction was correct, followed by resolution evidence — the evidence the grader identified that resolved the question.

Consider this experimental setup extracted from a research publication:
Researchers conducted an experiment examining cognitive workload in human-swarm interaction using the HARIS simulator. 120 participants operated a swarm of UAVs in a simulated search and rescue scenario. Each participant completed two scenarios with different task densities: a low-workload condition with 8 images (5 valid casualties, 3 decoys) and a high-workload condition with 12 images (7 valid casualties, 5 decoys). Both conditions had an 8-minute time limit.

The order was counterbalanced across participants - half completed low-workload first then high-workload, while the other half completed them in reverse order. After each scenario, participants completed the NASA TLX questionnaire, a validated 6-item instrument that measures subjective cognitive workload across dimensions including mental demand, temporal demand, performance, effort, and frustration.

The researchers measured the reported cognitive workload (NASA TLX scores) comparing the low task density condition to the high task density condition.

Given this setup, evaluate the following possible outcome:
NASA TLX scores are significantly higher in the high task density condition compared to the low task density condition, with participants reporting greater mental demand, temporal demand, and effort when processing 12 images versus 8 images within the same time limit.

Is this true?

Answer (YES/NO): NO